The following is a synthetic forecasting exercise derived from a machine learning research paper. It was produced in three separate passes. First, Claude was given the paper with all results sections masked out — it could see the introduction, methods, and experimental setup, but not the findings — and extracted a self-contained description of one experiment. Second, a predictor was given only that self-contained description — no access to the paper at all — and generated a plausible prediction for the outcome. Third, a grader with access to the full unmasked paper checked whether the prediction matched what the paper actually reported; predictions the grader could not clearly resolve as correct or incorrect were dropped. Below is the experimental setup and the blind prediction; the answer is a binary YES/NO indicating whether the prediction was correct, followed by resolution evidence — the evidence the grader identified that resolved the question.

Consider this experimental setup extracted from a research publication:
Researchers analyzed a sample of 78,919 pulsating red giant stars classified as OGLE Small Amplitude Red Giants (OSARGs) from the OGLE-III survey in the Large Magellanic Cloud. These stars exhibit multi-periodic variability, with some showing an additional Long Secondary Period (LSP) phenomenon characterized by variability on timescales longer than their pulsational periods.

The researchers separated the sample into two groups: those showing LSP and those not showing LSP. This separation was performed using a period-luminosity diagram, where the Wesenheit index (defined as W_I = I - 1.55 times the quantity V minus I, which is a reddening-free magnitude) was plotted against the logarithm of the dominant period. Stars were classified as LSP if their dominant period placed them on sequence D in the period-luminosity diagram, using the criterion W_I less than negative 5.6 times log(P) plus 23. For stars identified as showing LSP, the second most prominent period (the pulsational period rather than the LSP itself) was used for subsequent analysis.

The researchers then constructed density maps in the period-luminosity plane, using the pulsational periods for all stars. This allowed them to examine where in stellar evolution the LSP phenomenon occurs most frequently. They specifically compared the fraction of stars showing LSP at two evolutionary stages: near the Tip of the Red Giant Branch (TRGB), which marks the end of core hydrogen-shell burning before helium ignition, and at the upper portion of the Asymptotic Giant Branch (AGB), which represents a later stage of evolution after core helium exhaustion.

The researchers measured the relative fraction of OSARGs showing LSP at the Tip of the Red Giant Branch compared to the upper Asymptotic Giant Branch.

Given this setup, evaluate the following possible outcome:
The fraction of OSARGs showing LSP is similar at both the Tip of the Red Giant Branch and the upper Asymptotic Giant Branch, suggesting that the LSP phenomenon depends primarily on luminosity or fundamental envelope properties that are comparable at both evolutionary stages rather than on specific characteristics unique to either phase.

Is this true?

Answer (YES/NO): NO